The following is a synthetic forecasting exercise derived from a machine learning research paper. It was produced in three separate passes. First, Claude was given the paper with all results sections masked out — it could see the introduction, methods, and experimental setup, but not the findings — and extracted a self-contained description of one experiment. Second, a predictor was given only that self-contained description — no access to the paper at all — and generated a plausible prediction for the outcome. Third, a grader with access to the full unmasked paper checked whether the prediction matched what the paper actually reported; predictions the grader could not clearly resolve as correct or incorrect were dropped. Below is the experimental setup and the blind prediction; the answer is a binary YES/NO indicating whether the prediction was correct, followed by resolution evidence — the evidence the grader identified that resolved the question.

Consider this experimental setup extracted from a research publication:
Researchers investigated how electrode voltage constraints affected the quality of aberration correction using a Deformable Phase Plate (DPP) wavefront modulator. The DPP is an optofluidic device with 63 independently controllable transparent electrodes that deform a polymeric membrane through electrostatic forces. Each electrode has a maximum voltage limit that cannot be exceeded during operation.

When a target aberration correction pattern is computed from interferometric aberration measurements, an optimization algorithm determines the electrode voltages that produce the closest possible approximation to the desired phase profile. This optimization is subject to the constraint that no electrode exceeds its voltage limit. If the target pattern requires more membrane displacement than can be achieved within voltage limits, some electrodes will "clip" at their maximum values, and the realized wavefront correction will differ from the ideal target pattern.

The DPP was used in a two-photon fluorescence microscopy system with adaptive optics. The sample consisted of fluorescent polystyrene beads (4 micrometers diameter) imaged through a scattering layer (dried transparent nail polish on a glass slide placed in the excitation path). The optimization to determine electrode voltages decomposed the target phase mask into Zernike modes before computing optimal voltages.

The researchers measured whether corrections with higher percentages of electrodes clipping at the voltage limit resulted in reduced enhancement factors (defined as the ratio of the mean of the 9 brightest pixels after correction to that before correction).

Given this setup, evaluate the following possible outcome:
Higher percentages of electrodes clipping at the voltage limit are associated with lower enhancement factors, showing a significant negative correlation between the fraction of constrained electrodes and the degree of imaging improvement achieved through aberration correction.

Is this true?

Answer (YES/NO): YES